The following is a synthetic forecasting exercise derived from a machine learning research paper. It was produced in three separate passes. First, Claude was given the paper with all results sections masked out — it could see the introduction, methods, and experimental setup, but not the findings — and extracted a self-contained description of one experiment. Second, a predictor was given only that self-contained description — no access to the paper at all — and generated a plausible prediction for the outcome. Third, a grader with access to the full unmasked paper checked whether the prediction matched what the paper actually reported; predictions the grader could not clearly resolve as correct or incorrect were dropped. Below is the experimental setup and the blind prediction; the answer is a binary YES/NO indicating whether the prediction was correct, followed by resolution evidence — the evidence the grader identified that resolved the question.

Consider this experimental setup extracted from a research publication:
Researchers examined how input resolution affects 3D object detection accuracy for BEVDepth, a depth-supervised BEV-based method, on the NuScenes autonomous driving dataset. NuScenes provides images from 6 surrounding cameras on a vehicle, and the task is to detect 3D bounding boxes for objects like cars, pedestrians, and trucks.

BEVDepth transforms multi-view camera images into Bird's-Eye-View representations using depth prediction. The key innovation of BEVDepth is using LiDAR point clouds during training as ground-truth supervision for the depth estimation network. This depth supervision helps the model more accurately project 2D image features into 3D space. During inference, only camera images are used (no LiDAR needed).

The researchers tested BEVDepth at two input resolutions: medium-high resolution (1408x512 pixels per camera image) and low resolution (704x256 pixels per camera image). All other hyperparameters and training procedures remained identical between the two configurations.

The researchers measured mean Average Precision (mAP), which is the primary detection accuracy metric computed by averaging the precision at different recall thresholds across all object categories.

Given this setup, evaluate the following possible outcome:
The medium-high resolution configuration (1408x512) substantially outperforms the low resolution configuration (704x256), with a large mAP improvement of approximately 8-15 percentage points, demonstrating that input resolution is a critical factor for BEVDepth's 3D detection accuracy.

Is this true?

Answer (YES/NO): NO